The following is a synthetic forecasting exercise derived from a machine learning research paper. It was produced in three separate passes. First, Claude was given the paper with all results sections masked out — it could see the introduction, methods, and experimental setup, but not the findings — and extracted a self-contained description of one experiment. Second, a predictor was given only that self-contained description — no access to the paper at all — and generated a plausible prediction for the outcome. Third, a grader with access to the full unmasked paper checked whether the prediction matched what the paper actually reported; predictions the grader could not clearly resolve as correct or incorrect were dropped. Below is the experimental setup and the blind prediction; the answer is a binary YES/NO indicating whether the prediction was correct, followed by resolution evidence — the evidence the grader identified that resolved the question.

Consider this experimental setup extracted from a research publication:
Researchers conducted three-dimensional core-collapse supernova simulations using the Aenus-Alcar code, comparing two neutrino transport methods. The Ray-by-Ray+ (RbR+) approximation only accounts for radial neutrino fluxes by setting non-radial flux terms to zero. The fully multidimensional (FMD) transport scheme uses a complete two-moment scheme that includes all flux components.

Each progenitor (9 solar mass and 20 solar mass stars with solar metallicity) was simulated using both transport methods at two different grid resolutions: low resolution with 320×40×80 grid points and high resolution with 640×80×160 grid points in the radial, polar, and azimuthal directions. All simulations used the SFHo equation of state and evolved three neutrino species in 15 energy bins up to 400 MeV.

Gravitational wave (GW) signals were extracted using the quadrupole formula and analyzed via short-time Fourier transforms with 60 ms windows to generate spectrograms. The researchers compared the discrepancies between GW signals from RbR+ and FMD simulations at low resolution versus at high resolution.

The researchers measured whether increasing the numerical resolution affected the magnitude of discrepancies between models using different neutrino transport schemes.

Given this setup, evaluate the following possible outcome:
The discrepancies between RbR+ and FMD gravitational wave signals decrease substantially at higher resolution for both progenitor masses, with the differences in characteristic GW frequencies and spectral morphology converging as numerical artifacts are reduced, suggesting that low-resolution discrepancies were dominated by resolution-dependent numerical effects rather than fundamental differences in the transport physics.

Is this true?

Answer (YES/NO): YES